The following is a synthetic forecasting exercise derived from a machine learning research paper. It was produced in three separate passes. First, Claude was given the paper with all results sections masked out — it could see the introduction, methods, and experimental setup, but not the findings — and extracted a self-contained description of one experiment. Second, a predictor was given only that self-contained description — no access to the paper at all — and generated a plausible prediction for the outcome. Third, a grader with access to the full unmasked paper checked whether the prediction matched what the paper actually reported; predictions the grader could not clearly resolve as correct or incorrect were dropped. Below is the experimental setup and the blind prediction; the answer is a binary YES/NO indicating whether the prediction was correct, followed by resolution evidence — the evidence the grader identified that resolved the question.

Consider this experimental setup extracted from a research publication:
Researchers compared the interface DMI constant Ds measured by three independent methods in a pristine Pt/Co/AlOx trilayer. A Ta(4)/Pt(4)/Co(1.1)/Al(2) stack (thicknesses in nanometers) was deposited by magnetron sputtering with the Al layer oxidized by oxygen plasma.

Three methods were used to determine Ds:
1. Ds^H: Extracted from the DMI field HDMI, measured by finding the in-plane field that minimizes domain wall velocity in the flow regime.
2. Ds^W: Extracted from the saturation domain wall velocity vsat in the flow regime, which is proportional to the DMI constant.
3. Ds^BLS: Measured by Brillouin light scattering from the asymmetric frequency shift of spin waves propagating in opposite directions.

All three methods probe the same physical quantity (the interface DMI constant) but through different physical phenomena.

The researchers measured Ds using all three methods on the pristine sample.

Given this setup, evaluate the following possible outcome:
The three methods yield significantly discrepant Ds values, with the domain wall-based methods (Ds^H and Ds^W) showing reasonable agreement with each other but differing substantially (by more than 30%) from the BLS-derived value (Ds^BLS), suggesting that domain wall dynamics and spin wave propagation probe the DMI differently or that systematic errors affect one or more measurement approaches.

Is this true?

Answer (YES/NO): NO